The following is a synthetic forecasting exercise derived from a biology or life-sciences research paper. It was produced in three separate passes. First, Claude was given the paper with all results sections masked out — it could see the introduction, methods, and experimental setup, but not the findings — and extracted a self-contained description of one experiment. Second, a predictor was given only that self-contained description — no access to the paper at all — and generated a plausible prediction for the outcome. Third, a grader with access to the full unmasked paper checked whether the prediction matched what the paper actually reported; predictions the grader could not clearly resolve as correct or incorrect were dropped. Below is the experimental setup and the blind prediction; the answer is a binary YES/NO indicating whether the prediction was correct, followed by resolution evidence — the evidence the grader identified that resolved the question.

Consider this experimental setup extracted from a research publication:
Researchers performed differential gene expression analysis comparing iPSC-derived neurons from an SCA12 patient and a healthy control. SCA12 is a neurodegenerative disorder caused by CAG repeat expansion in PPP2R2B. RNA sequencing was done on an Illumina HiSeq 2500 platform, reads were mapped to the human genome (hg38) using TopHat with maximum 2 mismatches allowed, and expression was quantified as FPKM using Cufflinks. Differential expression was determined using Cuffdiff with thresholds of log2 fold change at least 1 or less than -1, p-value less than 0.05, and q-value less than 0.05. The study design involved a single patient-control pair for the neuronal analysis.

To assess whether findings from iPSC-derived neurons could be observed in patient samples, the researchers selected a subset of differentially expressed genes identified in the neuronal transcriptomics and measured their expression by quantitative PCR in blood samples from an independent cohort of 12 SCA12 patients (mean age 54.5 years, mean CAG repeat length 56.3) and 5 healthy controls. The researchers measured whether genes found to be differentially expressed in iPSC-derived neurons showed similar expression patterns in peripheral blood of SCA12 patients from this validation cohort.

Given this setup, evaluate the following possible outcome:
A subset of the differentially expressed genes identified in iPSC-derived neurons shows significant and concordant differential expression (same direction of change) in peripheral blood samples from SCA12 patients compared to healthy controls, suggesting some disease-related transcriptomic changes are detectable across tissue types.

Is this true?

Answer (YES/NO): YES